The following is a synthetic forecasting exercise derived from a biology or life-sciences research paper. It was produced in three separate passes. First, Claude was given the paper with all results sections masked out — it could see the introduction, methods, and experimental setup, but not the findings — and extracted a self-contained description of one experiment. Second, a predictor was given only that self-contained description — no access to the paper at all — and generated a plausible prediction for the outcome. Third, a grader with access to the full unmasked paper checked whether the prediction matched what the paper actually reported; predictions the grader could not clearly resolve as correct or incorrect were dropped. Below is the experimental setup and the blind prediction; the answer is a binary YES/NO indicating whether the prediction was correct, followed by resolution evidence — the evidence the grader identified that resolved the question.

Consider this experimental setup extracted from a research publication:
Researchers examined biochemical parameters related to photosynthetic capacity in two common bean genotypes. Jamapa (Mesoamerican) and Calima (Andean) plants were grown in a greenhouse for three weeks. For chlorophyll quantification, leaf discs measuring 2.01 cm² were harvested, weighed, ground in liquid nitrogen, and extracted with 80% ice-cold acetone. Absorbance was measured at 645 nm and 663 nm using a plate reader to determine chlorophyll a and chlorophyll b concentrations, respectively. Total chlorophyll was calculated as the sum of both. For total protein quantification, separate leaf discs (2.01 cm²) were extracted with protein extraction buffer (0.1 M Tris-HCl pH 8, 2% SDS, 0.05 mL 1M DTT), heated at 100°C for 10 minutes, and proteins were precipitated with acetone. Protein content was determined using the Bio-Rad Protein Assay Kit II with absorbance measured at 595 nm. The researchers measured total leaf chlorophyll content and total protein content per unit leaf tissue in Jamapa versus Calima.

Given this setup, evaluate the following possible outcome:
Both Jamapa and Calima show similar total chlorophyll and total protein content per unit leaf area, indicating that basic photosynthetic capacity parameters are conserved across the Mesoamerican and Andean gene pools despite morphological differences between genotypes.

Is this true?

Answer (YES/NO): NO